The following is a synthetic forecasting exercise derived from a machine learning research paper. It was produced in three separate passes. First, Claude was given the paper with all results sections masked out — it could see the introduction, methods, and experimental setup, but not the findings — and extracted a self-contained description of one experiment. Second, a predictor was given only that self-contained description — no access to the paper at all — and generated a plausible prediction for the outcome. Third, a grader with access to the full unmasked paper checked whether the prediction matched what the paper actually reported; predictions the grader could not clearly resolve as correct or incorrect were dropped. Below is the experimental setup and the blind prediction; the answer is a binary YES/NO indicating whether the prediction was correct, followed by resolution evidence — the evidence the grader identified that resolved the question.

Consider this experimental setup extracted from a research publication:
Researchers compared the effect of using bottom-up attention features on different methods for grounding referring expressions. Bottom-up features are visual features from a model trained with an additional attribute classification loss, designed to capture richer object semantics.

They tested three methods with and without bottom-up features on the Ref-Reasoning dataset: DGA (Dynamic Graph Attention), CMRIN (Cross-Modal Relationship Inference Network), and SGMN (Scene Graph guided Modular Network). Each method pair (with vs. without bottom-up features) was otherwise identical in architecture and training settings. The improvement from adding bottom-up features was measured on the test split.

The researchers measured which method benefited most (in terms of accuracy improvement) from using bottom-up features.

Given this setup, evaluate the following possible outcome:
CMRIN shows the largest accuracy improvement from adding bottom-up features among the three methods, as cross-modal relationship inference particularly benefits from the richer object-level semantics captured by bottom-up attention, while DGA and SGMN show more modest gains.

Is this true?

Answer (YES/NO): NO